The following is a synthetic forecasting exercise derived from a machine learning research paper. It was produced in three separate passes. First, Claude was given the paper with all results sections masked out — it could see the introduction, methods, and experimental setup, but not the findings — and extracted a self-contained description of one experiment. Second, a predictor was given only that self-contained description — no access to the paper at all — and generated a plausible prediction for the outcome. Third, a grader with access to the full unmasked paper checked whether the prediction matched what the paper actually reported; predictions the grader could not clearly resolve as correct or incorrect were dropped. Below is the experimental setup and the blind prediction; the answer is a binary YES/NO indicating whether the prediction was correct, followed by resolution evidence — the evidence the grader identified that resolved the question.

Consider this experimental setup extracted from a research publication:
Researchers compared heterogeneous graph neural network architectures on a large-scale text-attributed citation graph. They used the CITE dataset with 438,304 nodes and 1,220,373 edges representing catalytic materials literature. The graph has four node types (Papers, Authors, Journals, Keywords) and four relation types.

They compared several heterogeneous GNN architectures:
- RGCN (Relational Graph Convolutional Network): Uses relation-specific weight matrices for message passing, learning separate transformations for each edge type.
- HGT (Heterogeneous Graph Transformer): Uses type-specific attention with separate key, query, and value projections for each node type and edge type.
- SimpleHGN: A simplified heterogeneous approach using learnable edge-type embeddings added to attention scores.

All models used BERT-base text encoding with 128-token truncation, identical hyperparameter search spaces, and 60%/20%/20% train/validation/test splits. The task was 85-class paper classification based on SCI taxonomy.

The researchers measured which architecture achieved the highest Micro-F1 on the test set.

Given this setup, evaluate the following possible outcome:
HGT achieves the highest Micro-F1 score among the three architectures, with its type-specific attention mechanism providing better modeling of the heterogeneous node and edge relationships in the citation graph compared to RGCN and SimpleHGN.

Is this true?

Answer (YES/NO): NO